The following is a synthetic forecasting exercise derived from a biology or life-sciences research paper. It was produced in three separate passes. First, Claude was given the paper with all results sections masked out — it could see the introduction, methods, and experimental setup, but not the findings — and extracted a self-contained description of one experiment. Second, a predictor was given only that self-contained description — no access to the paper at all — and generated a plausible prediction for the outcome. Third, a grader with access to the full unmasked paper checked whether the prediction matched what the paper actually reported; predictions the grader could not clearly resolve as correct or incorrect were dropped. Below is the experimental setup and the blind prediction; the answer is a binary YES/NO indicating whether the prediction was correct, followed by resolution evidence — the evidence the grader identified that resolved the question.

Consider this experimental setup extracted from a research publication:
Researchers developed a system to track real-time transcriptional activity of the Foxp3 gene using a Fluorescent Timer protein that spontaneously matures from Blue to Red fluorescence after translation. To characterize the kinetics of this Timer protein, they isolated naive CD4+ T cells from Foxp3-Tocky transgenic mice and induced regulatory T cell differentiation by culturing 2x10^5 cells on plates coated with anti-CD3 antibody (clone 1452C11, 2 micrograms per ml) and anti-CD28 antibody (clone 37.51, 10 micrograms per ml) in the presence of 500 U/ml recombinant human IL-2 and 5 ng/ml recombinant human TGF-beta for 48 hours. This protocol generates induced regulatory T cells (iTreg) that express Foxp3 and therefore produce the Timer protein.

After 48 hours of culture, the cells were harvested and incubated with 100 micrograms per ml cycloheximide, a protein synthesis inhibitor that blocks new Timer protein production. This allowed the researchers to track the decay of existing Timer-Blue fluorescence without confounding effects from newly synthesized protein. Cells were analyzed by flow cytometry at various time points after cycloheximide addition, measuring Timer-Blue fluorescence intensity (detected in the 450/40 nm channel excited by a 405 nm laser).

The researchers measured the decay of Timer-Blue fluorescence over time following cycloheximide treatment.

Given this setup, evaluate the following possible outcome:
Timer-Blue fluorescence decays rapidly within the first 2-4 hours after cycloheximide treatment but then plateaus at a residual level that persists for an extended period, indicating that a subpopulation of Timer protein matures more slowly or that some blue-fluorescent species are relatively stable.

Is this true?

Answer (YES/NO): NO